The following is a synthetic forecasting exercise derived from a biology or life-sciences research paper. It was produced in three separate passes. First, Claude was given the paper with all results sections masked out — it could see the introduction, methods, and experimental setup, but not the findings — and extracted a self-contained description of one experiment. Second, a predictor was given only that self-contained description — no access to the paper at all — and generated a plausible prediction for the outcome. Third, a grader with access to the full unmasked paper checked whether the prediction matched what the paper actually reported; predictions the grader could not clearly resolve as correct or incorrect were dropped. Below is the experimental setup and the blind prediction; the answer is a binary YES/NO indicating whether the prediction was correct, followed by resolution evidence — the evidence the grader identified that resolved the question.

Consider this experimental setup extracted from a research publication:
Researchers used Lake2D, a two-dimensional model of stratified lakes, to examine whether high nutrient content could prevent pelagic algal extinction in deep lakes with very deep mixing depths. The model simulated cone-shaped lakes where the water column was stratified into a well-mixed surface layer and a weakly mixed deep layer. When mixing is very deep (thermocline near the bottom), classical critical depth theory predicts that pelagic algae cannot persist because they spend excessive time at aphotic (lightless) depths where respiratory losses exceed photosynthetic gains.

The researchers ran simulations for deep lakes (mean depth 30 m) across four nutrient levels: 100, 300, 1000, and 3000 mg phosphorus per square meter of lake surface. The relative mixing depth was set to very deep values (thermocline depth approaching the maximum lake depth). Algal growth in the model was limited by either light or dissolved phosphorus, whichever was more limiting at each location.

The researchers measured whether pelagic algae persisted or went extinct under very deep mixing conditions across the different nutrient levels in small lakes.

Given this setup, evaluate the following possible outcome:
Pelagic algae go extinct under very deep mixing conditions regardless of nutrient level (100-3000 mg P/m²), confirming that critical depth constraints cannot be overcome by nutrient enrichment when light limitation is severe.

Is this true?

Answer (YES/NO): NO